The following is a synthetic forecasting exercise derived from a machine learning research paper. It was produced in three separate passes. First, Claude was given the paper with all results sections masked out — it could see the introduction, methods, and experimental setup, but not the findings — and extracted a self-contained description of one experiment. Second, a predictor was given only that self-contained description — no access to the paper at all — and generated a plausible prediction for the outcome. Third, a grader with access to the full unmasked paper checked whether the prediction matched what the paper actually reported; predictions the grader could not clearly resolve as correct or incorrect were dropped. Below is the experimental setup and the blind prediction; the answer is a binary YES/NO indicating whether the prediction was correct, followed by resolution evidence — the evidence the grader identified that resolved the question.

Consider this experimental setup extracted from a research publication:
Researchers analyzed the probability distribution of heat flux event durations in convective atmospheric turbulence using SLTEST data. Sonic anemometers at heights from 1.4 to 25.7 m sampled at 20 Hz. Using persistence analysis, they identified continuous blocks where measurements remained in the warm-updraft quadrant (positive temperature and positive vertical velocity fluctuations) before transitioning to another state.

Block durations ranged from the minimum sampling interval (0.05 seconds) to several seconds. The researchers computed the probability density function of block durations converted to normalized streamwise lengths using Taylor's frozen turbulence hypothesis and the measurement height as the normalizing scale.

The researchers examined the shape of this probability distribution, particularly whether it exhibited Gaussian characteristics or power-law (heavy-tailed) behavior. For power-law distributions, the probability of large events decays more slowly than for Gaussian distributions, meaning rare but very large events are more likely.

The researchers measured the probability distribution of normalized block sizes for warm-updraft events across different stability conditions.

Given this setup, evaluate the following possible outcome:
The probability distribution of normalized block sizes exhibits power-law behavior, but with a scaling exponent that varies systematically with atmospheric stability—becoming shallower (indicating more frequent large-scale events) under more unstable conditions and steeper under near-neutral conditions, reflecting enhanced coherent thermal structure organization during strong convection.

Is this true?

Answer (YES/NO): NO